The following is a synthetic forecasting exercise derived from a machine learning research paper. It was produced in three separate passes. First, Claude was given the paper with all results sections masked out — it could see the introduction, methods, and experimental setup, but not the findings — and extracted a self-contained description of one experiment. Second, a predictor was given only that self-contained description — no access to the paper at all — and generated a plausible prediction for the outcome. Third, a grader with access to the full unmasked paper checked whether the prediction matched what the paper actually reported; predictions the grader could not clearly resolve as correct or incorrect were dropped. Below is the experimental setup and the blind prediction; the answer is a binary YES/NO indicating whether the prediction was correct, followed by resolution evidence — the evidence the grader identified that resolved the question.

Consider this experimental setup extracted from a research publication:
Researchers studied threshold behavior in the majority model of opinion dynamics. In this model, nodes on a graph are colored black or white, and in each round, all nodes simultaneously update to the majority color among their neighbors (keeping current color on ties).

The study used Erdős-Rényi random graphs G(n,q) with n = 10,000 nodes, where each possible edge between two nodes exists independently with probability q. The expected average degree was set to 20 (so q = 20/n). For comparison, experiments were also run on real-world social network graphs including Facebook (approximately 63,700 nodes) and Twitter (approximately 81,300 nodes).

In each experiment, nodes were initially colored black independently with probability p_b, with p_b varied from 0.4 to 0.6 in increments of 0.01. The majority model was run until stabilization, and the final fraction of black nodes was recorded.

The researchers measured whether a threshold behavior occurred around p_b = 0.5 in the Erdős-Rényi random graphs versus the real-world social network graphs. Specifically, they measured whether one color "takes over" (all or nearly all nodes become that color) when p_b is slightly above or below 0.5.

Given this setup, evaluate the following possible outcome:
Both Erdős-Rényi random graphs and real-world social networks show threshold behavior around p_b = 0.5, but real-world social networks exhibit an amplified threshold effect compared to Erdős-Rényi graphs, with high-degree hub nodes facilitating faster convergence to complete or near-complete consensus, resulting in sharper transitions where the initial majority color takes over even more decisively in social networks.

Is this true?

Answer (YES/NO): NO